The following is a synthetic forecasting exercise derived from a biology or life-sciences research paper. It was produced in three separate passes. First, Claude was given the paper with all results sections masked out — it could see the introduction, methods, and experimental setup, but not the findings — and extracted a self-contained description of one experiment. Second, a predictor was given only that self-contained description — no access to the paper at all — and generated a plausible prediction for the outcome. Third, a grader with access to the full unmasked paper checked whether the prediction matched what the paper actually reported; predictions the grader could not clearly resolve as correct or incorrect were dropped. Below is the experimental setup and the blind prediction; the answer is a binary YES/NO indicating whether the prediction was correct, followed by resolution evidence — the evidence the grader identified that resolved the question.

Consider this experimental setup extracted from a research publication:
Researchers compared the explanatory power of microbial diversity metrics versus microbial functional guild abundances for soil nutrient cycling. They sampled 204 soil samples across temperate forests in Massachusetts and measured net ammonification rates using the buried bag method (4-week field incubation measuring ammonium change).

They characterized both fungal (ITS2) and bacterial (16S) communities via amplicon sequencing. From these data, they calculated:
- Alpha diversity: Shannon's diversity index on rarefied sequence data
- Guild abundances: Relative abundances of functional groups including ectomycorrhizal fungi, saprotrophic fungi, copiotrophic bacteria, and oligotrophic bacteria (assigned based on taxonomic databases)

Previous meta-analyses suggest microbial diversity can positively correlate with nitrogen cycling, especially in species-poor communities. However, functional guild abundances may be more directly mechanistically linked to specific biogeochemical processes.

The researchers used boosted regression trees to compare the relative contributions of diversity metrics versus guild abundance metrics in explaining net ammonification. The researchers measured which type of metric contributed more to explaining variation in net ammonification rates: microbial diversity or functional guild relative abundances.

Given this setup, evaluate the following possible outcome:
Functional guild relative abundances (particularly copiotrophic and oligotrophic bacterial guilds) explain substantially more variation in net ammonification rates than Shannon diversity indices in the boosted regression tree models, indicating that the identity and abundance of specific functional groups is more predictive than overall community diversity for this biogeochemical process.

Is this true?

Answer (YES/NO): NO